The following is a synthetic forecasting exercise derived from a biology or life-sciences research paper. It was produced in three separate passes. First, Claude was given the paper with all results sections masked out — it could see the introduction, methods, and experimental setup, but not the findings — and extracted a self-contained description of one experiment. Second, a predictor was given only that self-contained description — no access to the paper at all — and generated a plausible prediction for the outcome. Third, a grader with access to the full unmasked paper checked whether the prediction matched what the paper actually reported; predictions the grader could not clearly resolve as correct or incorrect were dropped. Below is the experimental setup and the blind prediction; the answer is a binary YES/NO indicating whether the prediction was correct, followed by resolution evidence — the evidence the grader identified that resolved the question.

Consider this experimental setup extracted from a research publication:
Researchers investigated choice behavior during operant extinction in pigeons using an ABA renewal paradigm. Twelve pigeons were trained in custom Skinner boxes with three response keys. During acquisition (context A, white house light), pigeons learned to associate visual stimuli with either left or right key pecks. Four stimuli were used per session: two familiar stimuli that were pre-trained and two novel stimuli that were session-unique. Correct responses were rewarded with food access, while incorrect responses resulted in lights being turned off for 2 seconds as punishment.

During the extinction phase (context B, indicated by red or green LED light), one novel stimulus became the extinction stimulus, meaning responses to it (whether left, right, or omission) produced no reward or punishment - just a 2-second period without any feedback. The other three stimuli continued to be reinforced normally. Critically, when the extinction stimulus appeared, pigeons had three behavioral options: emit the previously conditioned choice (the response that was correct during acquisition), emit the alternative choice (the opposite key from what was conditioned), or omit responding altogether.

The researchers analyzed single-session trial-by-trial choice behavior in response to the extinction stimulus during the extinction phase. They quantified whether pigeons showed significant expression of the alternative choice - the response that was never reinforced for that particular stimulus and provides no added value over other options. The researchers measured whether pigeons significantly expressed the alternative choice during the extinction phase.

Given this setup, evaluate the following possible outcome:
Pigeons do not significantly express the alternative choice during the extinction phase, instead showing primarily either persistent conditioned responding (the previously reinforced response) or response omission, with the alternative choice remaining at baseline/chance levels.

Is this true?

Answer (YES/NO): NO